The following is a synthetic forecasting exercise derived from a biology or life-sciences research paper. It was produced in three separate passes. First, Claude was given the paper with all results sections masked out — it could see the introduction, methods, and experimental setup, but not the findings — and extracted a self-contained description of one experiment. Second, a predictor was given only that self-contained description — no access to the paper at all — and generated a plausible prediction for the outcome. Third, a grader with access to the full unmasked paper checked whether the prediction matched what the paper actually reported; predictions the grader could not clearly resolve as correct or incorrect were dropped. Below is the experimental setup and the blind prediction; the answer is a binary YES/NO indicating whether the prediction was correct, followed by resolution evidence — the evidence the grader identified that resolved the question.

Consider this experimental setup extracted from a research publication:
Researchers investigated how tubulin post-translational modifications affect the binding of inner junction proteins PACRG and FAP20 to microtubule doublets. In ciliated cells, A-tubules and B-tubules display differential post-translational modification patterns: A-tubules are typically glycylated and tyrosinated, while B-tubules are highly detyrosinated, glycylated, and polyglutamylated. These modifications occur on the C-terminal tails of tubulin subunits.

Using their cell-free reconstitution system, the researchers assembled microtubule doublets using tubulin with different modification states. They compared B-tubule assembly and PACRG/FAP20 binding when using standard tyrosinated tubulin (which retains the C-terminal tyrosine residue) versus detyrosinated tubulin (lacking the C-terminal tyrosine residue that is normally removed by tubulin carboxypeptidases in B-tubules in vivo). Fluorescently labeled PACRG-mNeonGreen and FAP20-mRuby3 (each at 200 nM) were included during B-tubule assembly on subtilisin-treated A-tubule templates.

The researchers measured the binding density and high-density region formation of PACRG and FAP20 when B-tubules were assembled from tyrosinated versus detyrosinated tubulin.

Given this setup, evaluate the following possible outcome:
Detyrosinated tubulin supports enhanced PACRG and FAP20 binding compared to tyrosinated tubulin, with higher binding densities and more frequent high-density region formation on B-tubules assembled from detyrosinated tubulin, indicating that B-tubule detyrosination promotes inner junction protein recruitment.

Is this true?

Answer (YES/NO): NO